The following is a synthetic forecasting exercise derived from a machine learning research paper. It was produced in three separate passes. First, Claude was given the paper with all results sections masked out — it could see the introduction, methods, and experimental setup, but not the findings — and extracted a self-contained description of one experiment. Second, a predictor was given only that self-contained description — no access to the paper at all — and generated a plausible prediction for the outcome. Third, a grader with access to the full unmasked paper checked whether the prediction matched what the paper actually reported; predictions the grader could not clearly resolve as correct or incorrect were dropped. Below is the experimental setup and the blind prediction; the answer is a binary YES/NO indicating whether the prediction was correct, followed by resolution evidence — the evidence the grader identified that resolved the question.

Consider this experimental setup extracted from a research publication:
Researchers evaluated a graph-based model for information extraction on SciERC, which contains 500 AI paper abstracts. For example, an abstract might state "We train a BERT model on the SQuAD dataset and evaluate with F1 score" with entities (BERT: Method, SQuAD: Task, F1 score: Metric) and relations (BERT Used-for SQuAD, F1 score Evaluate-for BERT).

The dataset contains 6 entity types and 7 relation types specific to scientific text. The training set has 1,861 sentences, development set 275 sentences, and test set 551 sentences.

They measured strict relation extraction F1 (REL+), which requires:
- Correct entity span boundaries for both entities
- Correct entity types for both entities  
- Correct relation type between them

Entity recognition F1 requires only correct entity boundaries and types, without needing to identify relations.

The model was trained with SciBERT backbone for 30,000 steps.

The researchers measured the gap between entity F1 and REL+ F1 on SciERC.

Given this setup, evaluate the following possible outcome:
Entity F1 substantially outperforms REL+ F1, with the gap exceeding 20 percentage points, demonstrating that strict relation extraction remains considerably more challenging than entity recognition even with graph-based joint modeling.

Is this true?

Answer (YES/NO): YES